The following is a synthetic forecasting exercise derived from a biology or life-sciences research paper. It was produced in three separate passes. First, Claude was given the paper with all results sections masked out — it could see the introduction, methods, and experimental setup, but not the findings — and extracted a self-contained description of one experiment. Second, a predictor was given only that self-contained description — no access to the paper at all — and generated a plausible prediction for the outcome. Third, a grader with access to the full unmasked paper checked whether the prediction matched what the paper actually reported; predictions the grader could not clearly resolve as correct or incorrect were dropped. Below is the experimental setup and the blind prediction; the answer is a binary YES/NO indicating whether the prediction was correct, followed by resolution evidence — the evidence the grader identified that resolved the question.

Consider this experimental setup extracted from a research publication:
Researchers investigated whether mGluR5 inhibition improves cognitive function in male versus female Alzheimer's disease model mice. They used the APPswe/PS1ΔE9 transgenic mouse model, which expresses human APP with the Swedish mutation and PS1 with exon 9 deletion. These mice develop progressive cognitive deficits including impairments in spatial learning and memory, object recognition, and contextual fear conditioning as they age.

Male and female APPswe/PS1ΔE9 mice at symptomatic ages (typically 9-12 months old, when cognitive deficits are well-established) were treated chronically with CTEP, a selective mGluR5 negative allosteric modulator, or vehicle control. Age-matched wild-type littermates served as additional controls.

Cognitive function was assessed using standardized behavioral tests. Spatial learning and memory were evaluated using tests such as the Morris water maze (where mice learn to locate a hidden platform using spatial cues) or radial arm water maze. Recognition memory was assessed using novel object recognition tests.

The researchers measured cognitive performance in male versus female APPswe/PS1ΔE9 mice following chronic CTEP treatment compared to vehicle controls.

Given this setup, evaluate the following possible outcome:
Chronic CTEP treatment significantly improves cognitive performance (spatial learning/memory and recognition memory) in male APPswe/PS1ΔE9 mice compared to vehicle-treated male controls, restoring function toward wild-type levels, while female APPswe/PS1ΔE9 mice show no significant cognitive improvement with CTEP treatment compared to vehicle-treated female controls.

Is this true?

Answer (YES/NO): YES